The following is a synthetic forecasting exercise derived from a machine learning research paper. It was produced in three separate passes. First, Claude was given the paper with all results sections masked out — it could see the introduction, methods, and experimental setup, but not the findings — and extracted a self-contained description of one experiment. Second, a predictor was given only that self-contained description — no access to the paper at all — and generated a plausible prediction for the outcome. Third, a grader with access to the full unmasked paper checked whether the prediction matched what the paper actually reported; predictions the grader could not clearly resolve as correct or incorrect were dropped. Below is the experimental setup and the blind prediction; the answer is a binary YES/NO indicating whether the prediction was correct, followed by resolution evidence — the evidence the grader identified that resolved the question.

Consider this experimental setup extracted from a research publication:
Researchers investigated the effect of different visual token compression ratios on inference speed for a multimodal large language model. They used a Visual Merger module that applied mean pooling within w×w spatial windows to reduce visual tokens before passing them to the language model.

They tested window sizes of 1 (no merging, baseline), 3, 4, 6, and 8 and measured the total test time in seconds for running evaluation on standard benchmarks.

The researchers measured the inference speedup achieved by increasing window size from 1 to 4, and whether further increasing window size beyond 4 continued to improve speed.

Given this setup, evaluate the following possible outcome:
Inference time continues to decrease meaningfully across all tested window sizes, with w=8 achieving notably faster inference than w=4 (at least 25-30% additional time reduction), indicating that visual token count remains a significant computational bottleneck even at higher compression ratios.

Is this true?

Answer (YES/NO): NO